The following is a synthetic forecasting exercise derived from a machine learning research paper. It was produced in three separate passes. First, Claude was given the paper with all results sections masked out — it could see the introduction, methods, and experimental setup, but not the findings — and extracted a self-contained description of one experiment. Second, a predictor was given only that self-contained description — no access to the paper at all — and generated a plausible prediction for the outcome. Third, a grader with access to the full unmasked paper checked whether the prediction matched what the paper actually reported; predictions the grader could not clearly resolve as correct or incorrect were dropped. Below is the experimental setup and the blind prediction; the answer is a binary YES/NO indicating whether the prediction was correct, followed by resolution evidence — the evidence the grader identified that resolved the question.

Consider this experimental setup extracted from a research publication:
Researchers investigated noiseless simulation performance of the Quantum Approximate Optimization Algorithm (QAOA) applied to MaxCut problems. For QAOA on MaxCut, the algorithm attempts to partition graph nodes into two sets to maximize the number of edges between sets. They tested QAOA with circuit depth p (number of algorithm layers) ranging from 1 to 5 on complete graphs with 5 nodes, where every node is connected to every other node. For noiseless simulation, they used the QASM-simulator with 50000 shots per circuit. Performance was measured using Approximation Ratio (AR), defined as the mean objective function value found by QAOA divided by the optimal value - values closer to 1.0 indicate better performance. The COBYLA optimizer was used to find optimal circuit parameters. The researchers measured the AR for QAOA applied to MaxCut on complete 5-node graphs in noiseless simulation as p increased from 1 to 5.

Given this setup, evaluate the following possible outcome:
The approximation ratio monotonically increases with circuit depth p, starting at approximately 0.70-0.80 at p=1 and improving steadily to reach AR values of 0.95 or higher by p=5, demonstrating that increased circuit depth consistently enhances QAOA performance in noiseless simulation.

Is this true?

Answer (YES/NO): NO